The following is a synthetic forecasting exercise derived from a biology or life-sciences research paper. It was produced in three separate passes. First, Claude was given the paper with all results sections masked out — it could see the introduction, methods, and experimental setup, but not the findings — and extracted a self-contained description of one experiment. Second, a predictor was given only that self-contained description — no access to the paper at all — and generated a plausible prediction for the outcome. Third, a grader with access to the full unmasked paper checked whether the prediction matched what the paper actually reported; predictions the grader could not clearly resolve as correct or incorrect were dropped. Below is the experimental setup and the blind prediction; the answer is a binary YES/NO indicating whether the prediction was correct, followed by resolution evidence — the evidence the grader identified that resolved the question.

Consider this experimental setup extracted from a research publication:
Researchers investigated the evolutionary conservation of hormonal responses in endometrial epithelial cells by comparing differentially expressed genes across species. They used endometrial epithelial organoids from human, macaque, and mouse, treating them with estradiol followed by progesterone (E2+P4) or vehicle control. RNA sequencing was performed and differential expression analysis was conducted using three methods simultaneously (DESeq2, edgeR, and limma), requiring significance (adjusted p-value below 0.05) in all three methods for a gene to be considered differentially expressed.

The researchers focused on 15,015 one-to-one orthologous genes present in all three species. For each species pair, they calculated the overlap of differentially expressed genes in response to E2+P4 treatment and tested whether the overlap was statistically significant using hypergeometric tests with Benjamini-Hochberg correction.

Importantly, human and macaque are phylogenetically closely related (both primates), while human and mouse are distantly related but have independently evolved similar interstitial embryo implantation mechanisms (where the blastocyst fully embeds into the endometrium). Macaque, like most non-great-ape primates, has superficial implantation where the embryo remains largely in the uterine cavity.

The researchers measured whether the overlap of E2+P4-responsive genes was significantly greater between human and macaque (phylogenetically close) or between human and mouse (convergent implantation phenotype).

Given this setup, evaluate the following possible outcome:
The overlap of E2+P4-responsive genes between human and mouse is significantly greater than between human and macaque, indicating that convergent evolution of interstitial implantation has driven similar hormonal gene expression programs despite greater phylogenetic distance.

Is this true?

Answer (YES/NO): NO